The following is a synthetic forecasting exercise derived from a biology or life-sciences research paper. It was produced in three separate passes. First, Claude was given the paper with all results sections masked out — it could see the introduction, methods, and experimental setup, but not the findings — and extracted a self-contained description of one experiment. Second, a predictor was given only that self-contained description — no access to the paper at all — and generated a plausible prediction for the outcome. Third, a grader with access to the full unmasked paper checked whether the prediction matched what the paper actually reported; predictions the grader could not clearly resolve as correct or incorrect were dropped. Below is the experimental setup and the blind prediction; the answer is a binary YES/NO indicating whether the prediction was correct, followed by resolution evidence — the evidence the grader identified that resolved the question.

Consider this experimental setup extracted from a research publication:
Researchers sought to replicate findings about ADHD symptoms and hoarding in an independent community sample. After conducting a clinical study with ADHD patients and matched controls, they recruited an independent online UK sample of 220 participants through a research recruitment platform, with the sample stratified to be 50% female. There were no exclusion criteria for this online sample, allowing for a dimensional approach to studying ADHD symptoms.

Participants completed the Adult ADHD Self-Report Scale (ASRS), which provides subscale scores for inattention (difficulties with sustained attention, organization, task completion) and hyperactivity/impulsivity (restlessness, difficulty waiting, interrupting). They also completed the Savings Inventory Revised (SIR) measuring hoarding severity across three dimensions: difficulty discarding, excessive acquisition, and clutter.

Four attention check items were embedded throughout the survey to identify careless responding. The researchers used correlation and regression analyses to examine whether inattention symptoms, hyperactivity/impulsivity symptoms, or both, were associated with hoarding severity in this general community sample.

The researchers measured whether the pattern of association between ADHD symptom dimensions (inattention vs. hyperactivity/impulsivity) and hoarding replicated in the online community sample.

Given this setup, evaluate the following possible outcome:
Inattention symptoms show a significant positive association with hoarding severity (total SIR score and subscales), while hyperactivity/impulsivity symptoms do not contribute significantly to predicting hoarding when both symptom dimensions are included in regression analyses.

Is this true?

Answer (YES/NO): YES